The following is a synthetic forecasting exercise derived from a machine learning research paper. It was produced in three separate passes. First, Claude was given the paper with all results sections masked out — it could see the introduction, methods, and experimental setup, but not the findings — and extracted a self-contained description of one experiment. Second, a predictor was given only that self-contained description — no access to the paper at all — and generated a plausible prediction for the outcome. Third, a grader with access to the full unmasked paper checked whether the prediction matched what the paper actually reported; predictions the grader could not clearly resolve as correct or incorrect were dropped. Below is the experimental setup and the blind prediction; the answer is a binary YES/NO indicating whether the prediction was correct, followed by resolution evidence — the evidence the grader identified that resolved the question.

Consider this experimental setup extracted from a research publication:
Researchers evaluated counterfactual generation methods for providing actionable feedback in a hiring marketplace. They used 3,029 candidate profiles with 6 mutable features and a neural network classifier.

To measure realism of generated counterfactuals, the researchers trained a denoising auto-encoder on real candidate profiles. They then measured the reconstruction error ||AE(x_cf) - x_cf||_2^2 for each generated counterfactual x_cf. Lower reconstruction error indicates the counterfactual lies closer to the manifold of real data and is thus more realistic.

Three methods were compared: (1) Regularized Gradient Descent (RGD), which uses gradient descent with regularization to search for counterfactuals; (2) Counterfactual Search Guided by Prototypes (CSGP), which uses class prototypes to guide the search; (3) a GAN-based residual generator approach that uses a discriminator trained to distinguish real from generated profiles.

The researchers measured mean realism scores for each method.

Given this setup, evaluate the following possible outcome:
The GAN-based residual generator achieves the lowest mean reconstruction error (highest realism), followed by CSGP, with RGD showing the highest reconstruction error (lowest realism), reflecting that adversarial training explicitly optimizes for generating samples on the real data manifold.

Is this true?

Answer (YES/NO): NO